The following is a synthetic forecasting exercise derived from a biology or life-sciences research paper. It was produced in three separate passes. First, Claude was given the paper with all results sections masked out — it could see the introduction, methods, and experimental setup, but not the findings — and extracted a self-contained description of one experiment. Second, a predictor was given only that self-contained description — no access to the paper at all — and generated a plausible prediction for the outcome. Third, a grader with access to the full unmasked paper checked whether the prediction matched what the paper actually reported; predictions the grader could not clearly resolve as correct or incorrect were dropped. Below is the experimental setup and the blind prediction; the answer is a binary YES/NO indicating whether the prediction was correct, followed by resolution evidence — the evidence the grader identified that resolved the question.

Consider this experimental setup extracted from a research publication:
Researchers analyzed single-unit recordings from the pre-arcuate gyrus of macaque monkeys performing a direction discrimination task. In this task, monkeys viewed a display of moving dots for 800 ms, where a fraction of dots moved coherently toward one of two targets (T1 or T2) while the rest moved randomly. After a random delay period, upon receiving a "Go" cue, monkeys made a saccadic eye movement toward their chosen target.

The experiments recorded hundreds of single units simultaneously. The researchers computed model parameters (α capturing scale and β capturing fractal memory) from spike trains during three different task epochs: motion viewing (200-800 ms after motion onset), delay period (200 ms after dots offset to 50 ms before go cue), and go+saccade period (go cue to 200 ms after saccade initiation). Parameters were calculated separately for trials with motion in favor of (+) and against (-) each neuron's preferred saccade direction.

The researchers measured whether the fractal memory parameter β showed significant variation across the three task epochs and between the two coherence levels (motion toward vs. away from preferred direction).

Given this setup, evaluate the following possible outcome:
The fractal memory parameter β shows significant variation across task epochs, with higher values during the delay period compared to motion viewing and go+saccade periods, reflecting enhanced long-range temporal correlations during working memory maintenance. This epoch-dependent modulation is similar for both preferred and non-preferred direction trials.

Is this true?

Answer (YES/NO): NO